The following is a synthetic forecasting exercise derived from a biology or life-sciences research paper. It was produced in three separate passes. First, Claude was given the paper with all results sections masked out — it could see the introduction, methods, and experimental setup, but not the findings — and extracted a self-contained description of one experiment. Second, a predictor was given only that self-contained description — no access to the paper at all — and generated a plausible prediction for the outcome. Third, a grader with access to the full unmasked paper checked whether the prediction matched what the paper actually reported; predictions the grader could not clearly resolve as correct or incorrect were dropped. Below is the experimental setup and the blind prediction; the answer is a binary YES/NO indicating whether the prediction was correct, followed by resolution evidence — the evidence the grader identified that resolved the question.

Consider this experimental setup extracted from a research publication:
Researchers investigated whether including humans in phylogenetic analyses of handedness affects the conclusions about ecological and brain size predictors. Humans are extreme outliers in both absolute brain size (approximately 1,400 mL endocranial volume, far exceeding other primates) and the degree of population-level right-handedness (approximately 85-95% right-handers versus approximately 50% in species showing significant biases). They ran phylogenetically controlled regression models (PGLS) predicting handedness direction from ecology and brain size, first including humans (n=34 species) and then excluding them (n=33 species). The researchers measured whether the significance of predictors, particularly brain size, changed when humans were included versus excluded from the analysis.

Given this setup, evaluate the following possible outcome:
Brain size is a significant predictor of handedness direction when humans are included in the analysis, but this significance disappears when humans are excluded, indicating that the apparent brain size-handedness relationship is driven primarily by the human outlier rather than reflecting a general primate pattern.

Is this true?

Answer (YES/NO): NO